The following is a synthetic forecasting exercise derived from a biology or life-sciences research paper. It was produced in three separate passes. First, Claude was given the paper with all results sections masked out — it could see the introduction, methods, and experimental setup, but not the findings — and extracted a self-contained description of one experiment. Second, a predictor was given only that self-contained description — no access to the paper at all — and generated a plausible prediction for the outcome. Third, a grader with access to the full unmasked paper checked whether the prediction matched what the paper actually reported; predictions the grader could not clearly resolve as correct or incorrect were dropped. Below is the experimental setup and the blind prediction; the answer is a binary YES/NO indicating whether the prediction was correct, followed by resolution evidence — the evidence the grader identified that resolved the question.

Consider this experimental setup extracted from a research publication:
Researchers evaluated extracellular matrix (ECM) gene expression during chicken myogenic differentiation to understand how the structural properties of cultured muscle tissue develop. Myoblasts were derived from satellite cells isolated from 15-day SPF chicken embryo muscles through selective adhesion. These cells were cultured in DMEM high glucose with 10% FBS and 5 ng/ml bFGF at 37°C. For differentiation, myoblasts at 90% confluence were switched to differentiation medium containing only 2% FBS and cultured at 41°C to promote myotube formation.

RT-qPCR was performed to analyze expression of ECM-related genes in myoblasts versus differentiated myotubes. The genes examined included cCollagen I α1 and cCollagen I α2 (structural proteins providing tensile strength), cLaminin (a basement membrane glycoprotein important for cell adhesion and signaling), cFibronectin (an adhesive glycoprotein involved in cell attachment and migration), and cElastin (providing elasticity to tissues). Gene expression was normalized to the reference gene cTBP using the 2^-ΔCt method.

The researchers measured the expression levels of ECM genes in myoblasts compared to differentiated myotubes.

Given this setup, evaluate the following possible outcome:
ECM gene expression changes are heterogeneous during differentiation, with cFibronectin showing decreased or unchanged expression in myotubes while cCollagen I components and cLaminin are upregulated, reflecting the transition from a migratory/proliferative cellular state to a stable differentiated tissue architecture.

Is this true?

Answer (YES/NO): NO